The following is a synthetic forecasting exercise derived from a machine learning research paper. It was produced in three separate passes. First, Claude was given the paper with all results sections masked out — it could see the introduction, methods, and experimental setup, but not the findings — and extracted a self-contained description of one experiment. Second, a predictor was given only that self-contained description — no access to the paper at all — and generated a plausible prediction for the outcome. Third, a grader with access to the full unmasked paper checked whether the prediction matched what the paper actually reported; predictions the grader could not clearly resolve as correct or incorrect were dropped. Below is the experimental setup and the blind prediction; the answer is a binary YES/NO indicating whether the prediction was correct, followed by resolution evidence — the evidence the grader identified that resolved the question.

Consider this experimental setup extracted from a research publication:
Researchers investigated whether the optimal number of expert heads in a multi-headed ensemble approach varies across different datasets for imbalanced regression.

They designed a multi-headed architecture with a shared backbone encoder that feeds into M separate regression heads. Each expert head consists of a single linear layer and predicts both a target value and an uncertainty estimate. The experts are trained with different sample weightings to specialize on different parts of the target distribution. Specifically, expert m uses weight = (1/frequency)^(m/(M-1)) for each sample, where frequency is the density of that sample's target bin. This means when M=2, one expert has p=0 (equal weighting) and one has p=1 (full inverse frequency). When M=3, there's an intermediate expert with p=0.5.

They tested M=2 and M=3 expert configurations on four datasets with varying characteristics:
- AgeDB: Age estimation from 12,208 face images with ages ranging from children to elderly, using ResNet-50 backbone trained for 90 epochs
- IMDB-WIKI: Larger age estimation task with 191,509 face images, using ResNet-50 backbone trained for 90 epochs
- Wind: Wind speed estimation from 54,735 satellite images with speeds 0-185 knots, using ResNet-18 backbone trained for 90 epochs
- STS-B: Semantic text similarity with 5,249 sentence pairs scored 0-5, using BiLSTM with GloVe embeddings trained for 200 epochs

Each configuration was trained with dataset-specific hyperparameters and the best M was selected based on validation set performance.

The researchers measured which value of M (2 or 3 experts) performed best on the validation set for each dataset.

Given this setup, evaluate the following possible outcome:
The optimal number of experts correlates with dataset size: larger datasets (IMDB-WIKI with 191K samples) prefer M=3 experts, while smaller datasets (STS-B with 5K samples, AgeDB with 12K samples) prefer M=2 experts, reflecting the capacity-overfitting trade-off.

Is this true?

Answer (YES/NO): NO